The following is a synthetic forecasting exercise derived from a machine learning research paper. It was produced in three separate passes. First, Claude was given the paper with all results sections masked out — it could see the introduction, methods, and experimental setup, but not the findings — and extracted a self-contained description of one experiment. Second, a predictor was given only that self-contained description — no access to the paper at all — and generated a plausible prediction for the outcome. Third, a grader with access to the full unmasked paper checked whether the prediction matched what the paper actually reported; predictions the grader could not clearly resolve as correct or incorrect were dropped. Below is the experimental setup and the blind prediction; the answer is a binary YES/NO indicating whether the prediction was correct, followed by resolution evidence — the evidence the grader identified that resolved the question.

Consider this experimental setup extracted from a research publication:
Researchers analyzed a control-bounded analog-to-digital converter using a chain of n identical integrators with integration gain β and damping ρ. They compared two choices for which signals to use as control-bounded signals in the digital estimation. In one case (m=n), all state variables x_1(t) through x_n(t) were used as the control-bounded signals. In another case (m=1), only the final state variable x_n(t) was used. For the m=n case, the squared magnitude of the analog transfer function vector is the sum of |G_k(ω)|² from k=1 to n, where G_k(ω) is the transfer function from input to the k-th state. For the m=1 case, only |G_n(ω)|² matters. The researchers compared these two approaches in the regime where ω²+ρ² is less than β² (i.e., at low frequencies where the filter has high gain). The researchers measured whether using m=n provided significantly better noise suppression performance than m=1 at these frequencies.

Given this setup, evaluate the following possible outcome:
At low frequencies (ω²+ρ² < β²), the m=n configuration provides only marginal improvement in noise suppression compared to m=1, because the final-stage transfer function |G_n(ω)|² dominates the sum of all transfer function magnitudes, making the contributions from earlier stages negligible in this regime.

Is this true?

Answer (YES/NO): YES